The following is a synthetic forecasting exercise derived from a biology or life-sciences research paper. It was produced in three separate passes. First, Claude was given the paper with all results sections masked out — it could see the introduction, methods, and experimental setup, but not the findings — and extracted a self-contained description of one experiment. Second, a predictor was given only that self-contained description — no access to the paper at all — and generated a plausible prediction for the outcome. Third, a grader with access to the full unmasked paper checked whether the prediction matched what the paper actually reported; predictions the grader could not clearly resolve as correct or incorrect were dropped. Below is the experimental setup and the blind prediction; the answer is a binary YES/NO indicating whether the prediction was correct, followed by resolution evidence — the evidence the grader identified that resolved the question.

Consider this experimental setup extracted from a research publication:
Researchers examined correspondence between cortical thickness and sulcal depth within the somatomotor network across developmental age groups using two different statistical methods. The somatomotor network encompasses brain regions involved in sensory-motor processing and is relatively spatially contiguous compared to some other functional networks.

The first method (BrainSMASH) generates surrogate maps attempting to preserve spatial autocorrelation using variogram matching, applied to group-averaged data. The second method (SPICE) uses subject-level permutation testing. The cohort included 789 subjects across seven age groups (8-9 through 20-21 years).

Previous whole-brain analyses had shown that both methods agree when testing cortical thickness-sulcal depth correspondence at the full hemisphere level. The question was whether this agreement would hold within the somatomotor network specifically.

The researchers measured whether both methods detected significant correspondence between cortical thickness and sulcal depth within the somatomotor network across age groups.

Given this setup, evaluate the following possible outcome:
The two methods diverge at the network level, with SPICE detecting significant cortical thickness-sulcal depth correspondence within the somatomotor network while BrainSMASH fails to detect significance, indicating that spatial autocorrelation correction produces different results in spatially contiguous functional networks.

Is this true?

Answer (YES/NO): NO